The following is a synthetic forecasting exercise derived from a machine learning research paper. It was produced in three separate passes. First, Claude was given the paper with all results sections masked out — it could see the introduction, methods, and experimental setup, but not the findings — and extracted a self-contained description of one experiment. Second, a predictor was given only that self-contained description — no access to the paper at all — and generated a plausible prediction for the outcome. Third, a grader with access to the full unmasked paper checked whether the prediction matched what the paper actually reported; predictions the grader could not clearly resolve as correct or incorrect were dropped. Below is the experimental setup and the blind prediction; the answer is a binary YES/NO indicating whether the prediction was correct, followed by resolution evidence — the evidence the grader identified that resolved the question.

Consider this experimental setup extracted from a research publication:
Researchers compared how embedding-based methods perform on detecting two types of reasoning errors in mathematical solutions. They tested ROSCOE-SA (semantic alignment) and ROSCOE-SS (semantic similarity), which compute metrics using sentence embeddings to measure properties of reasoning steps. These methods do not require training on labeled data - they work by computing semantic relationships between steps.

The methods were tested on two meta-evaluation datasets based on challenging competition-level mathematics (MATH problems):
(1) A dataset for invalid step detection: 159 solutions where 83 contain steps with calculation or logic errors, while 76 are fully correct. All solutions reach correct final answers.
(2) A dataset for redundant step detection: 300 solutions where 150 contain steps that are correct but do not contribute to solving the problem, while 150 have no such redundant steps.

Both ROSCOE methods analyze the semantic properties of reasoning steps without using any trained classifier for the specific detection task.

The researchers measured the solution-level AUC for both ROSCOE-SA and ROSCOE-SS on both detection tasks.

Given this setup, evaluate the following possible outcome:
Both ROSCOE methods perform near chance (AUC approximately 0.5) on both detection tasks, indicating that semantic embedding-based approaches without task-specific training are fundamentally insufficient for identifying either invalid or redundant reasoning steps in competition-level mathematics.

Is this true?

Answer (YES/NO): NO